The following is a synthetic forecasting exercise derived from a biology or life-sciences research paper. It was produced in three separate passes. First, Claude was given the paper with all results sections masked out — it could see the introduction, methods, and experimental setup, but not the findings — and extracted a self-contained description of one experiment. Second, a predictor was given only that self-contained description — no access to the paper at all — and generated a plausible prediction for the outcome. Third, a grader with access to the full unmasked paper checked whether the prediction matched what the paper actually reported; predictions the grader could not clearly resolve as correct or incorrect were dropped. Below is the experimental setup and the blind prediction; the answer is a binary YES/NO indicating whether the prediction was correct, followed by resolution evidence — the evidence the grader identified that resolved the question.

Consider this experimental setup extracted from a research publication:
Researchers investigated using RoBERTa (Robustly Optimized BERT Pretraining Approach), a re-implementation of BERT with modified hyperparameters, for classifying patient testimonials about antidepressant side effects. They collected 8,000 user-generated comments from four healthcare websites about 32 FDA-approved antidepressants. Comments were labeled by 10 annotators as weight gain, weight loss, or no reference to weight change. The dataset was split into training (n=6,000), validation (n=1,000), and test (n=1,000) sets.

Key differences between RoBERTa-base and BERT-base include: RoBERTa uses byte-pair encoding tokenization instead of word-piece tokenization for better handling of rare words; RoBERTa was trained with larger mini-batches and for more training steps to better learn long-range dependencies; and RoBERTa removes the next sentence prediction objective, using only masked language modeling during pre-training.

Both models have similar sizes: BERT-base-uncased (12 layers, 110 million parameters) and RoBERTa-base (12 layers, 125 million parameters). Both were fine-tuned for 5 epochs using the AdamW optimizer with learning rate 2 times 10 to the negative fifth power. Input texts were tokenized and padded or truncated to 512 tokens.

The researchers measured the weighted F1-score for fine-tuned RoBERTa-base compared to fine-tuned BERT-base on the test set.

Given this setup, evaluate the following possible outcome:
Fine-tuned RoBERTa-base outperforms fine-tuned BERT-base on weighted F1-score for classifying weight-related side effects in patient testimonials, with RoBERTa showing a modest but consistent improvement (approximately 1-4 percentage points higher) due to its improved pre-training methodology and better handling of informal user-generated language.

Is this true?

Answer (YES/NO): NO